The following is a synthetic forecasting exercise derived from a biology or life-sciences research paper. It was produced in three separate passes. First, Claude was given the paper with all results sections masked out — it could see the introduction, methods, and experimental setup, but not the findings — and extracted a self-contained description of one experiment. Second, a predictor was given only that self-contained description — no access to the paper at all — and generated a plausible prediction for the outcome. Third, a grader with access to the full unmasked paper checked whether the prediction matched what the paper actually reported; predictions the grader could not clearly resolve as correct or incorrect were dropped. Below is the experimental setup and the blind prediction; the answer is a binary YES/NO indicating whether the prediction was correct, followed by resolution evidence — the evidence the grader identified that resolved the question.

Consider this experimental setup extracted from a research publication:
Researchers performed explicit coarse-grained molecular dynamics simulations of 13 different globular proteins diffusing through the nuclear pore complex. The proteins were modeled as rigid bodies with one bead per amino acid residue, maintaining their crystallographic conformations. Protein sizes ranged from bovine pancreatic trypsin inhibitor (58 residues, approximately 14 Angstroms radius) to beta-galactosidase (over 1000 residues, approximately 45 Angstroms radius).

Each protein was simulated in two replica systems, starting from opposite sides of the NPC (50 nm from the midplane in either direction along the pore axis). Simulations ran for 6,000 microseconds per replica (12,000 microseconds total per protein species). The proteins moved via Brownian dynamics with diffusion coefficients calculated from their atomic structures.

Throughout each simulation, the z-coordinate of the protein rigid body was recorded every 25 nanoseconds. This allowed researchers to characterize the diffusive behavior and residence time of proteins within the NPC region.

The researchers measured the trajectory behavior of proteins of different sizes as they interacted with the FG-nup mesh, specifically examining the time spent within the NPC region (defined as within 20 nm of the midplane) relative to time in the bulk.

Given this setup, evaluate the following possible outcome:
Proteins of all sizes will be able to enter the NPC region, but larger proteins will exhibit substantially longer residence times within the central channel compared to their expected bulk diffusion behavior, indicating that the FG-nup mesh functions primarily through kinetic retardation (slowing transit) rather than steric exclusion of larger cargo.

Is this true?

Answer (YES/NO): NO